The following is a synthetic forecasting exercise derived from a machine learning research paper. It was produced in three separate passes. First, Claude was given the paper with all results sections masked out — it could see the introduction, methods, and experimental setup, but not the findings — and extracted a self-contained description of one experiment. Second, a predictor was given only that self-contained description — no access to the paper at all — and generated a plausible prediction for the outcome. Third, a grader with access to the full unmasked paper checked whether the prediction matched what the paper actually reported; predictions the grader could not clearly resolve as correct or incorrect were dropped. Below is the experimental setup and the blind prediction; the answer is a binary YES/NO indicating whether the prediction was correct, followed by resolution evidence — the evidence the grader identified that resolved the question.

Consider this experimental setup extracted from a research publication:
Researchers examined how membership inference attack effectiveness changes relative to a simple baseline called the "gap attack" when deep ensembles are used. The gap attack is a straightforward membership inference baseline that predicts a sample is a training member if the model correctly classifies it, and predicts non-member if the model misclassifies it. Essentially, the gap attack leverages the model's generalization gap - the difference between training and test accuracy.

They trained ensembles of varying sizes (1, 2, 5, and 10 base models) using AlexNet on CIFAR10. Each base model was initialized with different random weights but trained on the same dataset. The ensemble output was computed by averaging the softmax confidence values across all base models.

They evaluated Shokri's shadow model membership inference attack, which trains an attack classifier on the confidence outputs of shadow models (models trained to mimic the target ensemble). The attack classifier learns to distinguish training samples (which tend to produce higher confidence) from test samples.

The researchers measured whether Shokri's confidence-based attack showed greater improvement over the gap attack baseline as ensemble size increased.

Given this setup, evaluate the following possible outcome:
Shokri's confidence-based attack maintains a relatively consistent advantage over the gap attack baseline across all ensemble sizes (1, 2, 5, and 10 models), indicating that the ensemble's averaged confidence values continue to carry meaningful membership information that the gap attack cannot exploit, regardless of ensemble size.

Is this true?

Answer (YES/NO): NO